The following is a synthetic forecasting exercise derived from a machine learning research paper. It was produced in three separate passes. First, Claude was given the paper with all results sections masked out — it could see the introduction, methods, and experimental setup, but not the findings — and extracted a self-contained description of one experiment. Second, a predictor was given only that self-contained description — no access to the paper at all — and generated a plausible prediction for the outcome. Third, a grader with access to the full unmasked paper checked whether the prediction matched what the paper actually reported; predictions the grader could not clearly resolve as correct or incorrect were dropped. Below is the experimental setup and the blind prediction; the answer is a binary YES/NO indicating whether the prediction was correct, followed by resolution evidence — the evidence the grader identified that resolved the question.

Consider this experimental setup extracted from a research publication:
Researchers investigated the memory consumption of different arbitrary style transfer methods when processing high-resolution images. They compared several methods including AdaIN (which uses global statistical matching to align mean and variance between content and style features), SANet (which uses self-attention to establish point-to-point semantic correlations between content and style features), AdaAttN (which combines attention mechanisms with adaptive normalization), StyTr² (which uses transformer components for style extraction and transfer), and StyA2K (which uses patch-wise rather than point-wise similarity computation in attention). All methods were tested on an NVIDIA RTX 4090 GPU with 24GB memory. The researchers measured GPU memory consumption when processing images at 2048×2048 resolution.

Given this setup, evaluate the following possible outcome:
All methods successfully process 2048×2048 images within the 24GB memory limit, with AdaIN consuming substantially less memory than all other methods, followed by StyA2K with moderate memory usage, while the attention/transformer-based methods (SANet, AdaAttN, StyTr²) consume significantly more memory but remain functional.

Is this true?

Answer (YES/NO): NO